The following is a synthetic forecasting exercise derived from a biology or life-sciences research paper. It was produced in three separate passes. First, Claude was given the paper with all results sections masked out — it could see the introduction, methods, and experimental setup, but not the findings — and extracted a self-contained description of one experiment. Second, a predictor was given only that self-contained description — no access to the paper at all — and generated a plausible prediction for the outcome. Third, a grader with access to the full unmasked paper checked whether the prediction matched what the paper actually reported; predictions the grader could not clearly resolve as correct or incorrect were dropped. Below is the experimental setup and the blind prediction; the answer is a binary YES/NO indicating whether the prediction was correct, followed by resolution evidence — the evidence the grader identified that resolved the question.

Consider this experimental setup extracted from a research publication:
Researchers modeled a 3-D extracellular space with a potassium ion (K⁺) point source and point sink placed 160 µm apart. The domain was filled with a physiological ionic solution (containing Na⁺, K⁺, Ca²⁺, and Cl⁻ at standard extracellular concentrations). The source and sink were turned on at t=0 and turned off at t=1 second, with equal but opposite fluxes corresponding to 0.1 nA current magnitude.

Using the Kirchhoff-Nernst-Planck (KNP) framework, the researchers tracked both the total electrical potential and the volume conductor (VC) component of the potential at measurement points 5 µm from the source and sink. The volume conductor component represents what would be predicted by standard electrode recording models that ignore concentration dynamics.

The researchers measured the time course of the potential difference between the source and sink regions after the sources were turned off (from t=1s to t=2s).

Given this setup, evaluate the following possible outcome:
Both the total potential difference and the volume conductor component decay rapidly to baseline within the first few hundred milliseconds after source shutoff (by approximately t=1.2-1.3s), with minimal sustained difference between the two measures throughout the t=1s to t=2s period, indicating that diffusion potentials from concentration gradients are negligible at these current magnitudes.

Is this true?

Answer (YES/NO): NO